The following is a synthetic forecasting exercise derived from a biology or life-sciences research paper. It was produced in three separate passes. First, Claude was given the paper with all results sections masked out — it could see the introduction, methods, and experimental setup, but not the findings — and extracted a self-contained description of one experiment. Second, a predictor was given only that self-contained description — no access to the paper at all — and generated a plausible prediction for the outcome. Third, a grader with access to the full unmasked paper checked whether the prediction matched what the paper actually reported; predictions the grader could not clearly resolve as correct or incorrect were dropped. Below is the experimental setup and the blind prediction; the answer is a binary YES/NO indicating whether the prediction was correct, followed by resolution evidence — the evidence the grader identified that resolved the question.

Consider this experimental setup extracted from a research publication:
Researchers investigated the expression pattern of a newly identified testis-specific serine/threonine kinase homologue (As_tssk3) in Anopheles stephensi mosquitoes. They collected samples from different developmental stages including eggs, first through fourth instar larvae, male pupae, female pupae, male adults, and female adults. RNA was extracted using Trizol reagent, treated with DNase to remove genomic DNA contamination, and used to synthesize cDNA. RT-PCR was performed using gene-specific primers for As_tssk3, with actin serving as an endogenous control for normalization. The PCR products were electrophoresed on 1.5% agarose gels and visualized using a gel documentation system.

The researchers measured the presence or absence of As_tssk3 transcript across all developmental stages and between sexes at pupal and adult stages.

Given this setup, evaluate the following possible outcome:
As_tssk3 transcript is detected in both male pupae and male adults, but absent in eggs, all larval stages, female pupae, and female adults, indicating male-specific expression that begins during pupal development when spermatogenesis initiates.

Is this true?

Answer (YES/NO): NO